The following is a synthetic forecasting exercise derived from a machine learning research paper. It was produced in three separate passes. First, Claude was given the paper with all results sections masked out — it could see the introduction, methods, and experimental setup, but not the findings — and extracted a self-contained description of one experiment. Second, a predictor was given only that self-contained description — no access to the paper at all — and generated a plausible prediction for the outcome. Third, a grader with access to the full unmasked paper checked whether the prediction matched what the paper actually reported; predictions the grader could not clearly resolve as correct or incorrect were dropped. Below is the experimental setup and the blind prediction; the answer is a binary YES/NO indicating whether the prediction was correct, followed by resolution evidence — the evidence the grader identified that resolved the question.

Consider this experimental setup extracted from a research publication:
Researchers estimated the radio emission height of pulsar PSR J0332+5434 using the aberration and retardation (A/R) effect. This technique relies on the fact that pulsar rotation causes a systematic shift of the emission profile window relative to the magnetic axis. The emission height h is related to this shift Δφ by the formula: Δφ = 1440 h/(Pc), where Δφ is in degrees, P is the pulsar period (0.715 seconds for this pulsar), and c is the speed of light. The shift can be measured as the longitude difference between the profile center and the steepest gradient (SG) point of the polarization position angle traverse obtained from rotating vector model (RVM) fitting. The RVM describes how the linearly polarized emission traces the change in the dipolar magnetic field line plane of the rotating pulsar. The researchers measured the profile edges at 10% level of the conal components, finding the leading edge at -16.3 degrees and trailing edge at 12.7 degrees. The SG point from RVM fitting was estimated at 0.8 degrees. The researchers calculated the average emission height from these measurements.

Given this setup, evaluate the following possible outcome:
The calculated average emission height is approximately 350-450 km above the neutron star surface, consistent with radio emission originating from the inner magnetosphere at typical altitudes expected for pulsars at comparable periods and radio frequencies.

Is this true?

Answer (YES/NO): YES